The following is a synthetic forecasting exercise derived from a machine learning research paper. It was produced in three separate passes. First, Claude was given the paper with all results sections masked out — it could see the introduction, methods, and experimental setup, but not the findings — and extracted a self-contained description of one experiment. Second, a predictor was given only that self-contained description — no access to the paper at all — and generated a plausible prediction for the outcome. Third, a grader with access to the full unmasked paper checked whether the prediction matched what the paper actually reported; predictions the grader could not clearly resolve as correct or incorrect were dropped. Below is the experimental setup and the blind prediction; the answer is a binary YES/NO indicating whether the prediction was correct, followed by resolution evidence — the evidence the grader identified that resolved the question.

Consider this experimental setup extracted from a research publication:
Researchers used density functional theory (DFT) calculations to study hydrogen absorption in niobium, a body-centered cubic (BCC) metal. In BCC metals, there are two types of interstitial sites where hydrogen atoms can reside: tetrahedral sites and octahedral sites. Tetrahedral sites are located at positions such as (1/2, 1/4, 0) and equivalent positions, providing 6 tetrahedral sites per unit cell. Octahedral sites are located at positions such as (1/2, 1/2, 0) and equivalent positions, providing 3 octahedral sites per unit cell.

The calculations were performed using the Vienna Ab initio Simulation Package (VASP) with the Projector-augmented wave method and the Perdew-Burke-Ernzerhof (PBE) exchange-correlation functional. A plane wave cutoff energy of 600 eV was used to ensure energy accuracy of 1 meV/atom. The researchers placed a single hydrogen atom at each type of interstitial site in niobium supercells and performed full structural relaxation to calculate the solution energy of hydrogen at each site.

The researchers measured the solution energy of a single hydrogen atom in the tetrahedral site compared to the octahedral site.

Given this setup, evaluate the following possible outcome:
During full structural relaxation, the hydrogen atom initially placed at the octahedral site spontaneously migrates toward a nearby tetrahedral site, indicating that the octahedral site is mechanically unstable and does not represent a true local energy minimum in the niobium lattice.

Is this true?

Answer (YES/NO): NO